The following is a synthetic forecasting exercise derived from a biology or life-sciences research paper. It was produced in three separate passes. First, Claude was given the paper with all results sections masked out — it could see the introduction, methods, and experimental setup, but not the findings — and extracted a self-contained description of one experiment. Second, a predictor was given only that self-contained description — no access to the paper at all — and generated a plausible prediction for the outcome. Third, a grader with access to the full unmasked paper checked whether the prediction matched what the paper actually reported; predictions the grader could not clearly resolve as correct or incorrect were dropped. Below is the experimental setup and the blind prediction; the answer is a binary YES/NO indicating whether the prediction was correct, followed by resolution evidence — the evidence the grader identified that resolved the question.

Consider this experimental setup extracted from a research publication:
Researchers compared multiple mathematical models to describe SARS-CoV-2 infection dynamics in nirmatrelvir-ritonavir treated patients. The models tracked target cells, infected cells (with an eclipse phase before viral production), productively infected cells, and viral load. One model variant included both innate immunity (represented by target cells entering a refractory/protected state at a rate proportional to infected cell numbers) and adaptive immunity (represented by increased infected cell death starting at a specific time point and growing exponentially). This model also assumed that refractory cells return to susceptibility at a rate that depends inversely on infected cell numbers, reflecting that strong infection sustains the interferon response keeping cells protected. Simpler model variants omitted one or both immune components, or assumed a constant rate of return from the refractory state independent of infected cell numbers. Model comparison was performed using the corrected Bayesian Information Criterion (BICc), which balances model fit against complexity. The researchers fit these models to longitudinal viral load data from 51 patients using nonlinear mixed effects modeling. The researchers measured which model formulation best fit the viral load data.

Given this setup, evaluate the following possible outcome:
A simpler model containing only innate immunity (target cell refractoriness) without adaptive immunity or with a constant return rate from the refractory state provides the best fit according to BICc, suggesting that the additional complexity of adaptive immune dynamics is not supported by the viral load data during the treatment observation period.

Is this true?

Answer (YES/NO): NO